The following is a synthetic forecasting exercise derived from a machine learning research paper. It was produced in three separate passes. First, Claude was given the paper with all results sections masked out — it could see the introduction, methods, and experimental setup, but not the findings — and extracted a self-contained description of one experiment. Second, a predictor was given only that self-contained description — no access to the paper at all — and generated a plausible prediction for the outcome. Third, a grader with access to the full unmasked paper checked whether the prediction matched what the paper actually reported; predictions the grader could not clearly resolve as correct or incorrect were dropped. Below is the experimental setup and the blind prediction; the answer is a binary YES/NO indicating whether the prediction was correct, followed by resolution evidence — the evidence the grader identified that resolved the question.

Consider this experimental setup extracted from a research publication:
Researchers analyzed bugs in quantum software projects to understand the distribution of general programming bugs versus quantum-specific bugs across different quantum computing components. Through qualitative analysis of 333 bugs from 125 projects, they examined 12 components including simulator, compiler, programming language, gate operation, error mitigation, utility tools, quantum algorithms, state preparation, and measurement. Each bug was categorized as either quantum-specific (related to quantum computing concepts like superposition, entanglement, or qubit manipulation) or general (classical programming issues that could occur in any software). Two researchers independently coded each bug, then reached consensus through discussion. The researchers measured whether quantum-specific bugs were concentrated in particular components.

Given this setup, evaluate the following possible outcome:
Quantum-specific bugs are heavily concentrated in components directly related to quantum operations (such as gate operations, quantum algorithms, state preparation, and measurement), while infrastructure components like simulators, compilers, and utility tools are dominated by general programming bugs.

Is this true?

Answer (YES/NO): NO